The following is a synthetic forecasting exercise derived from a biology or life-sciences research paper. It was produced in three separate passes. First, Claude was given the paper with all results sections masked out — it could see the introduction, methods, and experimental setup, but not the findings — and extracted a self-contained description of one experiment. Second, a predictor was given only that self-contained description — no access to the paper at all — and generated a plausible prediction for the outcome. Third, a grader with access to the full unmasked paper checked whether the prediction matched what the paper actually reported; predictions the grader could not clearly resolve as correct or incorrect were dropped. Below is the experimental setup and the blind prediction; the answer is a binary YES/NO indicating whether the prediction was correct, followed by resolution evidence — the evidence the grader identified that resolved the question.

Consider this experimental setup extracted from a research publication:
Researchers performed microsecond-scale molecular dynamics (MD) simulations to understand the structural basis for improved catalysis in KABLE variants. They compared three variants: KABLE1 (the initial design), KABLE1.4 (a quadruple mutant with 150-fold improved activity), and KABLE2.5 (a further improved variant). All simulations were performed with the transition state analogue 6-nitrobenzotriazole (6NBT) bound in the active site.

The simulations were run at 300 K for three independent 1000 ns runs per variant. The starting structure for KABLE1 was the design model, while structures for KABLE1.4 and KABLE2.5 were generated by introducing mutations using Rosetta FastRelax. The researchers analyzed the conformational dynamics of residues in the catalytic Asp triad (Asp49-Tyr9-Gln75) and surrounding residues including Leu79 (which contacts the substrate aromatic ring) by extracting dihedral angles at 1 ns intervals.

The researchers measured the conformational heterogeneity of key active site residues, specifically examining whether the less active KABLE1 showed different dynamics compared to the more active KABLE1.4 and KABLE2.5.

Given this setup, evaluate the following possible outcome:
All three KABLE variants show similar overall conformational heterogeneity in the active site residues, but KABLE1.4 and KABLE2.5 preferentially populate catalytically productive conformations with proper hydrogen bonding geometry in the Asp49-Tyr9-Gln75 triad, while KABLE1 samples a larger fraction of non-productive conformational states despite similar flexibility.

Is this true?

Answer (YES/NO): NO